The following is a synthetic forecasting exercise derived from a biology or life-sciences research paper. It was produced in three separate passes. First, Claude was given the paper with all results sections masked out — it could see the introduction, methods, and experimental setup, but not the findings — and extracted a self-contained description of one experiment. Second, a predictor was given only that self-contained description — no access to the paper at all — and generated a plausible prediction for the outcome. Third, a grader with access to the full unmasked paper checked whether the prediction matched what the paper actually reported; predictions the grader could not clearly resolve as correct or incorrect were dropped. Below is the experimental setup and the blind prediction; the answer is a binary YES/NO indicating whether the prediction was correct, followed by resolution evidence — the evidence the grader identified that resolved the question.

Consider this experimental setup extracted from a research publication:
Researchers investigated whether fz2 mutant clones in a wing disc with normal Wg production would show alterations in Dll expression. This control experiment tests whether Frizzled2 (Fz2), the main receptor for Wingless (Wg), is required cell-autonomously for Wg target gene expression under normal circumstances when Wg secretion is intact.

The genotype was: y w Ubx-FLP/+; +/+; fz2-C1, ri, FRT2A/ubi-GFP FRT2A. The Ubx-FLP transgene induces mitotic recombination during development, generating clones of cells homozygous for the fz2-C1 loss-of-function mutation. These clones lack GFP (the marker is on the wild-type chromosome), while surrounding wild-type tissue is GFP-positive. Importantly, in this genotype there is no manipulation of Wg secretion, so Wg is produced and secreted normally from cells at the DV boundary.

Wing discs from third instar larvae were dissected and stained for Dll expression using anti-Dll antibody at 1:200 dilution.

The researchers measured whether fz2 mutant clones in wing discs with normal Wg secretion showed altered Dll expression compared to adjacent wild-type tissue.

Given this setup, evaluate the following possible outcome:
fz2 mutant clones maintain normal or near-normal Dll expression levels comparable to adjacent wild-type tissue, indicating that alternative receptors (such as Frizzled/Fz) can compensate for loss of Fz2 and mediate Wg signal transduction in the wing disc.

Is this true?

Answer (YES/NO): NO